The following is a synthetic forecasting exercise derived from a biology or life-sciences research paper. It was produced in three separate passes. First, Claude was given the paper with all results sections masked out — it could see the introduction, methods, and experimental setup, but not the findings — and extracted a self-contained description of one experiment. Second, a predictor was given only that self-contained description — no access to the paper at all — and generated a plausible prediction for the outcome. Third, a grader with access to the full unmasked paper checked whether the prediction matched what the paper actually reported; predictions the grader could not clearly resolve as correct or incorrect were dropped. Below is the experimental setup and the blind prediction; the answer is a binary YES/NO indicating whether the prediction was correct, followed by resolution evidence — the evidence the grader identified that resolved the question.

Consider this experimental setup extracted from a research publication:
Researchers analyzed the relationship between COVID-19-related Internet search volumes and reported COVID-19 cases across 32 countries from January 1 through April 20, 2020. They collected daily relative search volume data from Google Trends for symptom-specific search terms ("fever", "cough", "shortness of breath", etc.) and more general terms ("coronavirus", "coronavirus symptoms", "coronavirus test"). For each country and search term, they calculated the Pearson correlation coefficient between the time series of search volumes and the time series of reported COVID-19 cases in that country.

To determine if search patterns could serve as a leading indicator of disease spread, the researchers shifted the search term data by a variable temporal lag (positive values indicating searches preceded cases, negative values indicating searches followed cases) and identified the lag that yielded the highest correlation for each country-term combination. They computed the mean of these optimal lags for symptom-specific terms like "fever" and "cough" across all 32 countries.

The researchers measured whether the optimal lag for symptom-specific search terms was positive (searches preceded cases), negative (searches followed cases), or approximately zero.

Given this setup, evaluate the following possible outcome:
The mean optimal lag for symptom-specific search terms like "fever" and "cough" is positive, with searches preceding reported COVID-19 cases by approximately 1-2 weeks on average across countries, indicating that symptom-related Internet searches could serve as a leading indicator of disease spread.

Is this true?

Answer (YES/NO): NO